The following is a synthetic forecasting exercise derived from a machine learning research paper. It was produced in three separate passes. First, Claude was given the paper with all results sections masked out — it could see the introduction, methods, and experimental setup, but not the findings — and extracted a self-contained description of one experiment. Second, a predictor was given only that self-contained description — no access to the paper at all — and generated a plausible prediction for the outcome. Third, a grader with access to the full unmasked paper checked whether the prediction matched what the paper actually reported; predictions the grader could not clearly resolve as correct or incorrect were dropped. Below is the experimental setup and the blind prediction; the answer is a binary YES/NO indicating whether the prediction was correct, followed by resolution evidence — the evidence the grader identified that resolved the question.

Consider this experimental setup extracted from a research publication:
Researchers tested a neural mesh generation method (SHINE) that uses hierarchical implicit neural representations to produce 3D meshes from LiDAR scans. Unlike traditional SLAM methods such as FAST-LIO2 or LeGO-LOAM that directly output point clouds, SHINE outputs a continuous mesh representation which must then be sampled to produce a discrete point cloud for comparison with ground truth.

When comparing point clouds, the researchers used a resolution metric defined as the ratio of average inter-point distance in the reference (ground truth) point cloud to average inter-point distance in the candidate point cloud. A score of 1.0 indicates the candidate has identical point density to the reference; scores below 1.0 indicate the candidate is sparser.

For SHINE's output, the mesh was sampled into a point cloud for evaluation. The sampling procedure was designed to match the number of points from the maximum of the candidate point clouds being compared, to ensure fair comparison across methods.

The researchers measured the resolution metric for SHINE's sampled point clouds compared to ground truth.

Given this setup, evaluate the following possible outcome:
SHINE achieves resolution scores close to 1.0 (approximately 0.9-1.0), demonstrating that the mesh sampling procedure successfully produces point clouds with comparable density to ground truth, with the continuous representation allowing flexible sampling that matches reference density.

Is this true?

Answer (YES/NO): YES